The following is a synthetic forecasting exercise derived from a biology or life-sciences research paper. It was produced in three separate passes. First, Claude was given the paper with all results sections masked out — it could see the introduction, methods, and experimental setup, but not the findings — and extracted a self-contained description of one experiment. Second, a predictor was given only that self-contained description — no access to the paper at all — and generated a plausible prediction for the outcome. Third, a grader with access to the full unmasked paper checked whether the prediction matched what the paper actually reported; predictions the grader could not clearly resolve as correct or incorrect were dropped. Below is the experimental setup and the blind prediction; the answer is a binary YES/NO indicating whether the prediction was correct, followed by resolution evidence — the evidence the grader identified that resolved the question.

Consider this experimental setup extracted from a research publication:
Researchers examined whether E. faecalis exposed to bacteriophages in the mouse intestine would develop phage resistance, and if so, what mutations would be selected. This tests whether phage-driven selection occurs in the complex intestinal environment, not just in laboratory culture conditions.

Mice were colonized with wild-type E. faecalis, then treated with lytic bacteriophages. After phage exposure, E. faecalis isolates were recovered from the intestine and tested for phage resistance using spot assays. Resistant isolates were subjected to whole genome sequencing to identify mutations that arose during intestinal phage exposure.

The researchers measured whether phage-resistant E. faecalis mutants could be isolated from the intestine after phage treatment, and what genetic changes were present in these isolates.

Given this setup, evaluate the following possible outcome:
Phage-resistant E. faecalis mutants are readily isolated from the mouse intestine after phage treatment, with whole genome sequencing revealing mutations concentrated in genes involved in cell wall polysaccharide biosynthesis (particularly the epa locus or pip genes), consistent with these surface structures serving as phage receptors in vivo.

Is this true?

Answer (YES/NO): YES